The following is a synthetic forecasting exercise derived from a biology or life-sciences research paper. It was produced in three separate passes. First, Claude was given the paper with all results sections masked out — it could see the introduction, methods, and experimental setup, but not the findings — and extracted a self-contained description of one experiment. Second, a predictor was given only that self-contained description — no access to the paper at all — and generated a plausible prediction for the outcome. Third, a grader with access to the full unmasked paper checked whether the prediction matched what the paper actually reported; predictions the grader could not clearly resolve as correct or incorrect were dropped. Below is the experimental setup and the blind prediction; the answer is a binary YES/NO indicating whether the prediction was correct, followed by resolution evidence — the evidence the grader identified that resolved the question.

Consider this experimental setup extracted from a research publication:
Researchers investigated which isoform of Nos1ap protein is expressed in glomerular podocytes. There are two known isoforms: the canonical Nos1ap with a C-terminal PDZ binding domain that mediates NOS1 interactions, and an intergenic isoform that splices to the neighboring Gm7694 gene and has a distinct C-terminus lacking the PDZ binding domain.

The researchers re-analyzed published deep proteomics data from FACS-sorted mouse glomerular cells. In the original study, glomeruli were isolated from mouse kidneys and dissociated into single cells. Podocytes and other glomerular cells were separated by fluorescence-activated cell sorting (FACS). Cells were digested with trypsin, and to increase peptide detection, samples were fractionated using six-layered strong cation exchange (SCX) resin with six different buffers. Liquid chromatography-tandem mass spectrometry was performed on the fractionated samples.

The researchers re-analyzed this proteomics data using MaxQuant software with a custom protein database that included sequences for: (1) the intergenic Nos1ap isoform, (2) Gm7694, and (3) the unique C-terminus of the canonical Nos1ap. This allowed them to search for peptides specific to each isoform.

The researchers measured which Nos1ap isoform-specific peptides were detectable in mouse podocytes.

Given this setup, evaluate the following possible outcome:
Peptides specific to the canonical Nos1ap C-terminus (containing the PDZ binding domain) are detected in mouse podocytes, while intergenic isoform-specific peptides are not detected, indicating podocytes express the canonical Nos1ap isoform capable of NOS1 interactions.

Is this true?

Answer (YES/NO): NO